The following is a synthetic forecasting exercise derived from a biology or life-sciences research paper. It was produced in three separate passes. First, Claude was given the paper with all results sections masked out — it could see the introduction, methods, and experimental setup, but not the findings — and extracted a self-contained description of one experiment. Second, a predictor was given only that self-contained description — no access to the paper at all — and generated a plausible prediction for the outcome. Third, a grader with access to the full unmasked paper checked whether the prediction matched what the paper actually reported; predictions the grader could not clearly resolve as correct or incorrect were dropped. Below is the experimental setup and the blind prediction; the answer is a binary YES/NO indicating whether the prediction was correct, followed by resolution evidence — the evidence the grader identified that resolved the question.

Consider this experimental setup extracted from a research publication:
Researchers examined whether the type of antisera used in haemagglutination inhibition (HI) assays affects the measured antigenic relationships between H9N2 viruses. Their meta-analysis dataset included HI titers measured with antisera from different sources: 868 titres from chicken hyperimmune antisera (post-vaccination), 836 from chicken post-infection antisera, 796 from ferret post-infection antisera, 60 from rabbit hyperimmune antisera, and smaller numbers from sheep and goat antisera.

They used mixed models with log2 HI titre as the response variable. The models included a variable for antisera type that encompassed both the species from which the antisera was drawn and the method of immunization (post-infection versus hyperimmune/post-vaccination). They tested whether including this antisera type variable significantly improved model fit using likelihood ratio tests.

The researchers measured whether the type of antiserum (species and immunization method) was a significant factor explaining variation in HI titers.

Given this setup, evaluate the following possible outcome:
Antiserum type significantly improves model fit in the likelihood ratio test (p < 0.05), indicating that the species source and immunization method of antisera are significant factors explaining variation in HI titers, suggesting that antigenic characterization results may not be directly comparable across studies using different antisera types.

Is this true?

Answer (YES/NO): YES